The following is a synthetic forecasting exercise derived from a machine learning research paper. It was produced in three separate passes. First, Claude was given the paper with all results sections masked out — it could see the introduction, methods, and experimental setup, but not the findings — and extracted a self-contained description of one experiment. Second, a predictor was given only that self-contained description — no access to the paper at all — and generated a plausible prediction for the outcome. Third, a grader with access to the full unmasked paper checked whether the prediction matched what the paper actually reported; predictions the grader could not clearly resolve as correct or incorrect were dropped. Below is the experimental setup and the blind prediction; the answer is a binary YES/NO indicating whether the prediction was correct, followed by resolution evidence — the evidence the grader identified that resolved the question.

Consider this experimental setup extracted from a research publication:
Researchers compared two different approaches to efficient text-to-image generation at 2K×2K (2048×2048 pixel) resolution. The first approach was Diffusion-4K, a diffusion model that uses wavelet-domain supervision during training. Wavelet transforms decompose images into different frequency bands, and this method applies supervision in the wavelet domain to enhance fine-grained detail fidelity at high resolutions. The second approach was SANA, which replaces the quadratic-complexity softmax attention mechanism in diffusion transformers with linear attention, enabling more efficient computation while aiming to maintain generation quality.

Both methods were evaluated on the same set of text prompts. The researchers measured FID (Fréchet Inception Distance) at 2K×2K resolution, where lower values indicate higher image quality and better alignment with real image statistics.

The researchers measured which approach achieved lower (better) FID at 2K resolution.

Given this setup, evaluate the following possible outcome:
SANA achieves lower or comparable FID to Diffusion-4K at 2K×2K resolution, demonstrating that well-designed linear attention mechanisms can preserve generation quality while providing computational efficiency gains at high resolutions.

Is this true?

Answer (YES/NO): YES